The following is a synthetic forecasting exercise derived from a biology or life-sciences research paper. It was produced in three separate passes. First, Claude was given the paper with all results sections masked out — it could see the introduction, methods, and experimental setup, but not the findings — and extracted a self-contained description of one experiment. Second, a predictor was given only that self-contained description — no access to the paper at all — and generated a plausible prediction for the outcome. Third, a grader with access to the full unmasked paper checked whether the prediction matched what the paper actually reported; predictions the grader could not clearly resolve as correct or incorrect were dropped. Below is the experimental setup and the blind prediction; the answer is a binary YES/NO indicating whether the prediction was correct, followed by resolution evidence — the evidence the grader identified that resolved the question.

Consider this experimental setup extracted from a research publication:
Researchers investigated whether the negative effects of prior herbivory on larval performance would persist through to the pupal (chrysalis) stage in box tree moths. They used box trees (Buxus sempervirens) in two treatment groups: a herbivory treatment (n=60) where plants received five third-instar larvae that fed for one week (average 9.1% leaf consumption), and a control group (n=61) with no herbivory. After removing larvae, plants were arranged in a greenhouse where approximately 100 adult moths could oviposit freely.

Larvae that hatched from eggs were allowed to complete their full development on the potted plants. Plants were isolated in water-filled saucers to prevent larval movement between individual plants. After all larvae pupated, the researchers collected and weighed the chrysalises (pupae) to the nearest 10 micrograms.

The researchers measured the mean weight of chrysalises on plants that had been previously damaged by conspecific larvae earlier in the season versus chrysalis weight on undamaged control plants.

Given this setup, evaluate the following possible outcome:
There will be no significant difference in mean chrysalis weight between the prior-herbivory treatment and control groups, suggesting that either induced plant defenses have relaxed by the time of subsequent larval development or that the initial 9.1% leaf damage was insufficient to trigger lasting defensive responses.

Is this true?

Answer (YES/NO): NO